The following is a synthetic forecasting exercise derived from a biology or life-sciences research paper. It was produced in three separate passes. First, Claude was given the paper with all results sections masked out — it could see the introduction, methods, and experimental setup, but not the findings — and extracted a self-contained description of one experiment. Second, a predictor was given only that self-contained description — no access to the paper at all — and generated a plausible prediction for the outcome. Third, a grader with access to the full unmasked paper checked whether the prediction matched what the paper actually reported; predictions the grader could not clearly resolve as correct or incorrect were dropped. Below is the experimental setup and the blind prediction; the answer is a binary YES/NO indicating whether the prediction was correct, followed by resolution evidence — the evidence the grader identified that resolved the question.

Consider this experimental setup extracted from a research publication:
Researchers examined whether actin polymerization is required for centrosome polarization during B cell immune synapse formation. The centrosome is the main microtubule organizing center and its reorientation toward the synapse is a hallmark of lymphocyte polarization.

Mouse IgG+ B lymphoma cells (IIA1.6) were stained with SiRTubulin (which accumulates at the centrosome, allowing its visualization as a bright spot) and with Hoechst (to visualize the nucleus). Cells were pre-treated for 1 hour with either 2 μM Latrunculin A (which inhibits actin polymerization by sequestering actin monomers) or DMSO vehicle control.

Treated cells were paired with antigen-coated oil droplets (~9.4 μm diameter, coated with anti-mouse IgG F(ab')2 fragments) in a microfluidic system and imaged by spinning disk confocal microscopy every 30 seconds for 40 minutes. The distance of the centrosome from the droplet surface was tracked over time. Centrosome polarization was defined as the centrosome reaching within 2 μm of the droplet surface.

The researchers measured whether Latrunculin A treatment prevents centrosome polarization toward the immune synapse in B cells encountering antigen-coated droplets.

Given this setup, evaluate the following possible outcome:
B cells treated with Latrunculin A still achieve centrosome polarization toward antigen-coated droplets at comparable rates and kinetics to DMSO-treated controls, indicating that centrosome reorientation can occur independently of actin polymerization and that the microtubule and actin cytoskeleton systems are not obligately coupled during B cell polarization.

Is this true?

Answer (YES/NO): NO